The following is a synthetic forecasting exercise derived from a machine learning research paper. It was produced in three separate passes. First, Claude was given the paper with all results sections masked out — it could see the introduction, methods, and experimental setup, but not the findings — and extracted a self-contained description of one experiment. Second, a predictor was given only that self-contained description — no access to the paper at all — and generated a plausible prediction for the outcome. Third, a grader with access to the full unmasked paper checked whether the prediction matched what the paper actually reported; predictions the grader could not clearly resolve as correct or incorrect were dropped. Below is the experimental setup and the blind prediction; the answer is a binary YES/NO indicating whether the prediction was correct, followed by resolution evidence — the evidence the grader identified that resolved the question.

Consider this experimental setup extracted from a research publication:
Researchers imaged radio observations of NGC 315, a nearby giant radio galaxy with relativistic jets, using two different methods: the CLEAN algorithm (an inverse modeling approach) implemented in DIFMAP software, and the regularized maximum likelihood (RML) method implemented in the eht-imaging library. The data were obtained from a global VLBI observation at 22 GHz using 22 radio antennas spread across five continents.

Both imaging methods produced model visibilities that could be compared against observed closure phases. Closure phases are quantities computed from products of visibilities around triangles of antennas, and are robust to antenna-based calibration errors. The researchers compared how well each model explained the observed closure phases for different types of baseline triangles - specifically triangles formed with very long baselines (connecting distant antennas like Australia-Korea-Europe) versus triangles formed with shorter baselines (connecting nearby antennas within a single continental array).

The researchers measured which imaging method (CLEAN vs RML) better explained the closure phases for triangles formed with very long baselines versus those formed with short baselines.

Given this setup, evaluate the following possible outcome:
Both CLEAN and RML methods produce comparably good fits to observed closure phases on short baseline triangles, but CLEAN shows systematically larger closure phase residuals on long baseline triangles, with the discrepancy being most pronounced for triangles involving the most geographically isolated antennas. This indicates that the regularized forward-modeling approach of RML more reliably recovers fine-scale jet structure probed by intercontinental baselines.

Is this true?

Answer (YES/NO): NO